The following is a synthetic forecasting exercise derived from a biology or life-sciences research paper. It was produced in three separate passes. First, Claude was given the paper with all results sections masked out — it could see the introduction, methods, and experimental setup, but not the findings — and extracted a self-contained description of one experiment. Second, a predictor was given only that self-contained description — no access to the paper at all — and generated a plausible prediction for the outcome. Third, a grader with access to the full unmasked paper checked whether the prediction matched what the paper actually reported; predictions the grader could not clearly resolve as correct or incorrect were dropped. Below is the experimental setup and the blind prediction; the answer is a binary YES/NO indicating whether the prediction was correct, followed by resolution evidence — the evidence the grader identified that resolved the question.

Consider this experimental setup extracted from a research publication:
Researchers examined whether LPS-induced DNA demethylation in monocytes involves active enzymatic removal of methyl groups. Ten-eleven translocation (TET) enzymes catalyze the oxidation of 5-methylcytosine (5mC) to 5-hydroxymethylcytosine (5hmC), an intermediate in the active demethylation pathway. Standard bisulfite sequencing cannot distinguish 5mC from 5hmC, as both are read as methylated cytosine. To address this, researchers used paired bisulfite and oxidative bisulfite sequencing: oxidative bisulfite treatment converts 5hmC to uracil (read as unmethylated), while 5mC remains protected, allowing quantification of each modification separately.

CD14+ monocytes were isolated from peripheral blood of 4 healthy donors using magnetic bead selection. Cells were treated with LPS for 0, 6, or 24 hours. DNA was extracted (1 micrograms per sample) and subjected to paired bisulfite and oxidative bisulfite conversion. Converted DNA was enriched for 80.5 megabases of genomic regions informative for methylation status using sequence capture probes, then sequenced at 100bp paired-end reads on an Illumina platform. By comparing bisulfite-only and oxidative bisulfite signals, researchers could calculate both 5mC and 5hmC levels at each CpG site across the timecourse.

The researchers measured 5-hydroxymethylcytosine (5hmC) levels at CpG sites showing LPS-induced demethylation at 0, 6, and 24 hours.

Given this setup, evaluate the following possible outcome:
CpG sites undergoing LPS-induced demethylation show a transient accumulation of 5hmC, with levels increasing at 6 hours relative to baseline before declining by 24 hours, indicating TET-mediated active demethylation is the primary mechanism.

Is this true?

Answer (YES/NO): NO